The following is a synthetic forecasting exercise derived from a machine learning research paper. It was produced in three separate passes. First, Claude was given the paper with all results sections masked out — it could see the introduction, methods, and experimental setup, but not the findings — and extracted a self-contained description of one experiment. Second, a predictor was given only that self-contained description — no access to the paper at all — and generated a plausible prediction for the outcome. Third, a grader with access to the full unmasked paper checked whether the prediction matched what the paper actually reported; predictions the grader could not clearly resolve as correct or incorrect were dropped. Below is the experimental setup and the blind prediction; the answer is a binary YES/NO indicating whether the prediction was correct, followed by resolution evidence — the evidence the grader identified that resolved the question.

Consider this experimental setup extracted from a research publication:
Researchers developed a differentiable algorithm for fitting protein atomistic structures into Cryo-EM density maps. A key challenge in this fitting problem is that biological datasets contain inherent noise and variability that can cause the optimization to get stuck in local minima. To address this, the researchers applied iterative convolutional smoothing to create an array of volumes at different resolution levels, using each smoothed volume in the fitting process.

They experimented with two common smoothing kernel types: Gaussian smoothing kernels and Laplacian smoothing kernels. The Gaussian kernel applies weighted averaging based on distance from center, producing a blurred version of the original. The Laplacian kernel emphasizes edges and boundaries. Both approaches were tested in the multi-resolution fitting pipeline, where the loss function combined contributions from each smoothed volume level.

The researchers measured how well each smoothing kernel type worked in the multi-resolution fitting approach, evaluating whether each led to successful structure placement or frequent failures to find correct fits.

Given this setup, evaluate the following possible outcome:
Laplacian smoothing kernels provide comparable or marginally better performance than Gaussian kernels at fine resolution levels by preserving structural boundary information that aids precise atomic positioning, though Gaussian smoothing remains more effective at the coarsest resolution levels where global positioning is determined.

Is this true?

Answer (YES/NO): NO